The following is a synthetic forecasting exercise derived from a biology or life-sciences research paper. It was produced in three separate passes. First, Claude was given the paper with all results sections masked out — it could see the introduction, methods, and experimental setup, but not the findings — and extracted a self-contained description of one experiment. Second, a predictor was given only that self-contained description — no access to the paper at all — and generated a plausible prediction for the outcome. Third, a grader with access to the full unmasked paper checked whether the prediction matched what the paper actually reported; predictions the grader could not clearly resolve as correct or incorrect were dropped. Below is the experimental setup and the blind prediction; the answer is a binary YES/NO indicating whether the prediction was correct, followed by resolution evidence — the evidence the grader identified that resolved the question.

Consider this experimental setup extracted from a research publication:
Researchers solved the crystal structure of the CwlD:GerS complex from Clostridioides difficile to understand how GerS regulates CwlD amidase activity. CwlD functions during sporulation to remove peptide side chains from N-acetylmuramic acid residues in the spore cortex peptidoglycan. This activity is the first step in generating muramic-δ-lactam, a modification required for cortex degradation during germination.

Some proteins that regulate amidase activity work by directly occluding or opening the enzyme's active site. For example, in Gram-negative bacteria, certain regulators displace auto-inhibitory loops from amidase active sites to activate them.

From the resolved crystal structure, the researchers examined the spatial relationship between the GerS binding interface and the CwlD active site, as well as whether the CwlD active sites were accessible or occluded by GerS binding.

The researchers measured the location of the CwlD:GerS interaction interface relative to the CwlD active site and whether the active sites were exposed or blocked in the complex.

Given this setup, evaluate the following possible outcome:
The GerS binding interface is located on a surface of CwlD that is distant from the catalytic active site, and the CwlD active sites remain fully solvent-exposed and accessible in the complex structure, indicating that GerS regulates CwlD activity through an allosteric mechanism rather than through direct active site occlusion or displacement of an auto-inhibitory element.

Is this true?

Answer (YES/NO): YES